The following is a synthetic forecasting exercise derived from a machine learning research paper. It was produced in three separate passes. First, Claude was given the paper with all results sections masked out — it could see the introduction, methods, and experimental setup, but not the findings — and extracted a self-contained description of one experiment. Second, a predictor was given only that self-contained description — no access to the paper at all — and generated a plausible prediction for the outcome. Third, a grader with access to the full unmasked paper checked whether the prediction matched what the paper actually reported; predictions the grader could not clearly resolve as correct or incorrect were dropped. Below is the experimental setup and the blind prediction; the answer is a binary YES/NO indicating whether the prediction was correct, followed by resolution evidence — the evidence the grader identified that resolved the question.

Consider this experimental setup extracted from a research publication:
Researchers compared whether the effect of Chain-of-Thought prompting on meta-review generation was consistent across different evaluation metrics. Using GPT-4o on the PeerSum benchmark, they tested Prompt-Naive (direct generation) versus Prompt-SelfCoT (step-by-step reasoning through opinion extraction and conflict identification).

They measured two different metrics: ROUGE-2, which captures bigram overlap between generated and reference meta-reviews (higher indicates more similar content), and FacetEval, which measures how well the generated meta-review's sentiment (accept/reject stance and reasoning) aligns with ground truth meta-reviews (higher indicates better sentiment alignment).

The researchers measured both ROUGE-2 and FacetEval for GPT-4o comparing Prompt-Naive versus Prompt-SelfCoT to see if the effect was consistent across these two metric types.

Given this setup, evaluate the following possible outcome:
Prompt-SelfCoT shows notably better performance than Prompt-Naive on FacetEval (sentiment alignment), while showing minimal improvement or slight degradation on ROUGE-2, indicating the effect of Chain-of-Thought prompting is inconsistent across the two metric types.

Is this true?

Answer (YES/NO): NO